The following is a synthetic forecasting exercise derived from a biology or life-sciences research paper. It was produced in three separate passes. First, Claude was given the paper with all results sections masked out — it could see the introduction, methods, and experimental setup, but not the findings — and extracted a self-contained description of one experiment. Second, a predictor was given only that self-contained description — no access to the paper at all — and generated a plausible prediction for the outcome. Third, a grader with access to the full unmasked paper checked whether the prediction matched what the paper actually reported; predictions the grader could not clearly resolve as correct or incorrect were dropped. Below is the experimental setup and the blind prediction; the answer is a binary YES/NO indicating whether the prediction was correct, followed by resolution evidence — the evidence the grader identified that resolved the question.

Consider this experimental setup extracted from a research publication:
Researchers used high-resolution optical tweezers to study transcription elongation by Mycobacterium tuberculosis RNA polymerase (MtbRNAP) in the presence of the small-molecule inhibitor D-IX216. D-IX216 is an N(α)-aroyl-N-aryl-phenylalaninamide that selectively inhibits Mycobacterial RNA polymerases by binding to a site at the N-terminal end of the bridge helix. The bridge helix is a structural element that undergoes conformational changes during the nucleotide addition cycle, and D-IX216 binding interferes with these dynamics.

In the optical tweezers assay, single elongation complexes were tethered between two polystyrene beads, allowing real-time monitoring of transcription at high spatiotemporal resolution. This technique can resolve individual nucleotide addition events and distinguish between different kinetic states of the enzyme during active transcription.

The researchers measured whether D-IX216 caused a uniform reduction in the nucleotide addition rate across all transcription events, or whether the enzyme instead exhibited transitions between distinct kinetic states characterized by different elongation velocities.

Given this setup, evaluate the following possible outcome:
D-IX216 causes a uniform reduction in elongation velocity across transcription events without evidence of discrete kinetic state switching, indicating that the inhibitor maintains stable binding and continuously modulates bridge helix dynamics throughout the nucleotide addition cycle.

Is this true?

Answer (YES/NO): NO